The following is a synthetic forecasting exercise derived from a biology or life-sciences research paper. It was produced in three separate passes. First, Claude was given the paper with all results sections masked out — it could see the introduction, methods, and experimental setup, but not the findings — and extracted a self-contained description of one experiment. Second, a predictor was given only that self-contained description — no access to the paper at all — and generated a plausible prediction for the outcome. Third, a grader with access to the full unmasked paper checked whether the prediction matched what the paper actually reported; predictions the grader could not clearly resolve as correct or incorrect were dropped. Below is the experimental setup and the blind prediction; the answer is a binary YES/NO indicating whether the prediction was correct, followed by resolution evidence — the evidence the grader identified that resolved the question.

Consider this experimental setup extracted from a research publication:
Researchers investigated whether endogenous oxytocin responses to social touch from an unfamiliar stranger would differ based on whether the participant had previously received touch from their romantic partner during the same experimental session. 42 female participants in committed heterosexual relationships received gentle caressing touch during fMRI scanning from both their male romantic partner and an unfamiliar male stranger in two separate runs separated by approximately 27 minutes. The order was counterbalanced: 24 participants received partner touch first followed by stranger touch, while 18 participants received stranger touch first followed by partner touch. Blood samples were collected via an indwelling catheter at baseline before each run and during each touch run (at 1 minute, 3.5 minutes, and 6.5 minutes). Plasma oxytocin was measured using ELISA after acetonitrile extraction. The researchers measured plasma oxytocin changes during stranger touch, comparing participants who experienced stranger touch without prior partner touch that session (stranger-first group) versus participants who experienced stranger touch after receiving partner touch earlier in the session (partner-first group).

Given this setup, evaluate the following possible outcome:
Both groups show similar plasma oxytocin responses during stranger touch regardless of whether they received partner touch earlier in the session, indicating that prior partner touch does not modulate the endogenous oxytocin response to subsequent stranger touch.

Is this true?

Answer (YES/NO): NO